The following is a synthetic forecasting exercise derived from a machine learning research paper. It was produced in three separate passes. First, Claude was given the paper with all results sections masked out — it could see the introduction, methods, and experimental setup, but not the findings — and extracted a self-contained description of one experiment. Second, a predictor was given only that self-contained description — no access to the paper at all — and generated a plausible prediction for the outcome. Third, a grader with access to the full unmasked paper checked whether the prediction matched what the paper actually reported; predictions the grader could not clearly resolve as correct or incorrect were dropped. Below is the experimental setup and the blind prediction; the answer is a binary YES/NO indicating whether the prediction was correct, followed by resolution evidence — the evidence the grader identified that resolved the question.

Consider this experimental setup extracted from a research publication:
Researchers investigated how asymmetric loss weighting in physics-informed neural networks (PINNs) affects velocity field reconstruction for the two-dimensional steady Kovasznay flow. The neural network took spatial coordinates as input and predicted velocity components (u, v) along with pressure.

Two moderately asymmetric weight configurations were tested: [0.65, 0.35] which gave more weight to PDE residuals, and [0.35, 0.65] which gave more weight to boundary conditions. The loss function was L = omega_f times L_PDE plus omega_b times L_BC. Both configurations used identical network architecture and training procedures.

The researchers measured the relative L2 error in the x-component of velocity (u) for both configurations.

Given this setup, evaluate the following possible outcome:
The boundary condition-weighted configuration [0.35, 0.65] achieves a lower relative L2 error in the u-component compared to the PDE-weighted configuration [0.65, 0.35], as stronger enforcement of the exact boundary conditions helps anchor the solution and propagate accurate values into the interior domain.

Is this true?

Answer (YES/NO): YES